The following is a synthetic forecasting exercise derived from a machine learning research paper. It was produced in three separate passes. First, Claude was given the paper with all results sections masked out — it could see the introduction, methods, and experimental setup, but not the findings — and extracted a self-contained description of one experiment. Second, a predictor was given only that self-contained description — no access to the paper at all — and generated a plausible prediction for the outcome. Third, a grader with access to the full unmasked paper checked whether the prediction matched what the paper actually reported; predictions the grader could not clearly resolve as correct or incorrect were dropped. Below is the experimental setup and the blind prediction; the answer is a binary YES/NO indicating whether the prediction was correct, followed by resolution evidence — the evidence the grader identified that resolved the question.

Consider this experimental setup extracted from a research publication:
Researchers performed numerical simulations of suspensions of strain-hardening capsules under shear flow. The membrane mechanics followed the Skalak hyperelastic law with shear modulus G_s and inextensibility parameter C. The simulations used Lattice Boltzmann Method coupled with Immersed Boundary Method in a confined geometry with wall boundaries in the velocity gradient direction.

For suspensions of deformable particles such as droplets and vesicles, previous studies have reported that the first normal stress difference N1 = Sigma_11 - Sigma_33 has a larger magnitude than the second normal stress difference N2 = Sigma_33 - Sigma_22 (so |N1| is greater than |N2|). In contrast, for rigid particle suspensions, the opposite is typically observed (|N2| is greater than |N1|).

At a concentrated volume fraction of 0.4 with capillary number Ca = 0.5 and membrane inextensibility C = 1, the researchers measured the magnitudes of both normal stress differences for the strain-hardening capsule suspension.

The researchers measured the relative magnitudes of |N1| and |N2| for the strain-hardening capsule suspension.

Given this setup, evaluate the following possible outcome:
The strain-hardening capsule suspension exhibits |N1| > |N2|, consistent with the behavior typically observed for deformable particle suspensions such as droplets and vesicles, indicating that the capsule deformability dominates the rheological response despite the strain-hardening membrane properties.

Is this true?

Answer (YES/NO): YES